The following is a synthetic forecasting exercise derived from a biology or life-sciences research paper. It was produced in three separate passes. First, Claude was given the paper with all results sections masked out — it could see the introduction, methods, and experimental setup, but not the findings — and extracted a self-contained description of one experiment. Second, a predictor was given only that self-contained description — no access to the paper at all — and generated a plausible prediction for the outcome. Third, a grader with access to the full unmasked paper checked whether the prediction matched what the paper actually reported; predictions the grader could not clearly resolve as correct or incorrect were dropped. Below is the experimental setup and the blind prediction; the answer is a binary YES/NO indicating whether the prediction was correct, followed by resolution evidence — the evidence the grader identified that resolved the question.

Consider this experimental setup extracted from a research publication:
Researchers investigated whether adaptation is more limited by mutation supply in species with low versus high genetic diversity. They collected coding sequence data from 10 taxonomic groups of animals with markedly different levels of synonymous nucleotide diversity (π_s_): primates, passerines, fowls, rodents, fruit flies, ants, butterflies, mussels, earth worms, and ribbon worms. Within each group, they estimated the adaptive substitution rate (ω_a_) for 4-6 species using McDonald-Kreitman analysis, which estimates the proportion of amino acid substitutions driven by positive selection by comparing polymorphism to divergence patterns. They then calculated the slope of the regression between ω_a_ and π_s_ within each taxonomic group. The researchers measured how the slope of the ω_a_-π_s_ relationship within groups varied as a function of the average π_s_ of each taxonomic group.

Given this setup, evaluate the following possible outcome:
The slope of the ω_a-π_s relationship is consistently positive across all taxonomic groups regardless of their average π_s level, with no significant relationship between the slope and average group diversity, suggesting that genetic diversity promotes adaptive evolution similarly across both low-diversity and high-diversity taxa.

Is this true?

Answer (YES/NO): NO